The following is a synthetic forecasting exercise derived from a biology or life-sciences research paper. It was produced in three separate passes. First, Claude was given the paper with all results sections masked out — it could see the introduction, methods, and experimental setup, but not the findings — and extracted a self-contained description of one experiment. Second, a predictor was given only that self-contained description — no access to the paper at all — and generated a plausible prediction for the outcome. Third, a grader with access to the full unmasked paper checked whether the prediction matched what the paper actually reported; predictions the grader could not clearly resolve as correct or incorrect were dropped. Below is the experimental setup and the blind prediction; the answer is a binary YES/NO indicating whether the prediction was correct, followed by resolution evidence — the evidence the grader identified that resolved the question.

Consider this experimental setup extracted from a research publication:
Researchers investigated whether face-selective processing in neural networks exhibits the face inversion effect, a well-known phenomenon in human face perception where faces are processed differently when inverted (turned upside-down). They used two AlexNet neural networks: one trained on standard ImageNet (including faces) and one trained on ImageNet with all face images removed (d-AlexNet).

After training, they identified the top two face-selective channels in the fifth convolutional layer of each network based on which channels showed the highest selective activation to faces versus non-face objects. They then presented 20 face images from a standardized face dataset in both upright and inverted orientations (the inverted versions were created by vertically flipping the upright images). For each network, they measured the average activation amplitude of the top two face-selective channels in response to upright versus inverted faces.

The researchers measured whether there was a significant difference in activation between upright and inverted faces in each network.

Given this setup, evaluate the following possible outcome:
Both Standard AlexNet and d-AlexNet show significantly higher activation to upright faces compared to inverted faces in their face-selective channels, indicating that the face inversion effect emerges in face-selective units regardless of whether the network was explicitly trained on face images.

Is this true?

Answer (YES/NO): NO